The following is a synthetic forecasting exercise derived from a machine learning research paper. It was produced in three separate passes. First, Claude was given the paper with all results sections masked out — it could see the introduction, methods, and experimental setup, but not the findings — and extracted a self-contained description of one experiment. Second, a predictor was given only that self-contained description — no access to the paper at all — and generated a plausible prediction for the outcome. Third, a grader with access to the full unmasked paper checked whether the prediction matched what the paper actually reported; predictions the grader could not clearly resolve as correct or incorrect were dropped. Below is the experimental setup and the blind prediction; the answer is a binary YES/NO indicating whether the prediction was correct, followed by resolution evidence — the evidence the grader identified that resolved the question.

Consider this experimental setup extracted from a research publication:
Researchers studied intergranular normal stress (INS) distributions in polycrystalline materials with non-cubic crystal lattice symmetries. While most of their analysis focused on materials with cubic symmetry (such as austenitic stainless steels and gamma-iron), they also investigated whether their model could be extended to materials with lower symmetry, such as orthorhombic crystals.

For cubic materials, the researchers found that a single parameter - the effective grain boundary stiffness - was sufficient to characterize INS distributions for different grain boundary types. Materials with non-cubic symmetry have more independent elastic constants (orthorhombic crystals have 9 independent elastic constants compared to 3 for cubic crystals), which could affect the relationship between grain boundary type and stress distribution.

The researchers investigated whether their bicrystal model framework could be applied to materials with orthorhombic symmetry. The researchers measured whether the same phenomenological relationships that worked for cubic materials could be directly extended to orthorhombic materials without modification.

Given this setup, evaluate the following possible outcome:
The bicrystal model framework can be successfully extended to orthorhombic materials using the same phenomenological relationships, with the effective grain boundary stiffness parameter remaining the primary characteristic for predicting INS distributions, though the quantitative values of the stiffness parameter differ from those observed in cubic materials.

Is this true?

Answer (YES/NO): NO